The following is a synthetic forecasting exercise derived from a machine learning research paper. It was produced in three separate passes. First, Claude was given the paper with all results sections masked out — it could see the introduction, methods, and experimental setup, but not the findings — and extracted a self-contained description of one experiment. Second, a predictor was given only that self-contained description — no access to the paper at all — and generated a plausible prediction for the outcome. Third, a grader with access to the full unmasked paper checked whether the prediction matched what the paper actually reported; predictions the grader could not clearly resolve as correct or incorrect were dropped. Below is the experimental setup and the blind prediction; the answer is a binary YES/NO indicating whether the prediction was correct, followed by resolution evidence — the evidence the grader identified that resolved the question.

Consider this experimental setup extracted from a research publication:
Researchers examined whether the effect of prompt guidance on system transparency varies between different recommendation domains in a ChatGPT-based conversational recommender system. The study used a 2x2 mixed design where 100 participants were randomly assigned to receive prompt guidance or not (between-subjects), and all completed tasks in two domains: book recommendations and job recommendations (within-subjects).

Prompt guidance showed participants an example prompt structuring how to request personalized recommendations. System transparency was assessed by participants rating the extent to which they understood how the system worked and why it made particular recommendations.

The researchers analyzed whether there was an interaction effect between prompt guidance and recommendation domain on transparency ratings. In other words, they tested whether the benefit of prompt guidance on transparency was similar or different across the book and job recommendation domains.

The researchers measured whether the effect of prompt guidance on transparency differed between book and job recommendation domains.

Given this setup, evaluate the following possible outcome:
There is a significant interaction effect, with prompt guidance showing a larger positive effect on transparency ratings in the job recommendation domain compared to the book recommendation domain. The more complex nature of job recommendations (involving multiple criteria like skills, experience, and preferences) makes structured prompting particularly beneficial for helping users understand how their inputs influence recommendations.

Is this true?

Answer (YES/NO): NO